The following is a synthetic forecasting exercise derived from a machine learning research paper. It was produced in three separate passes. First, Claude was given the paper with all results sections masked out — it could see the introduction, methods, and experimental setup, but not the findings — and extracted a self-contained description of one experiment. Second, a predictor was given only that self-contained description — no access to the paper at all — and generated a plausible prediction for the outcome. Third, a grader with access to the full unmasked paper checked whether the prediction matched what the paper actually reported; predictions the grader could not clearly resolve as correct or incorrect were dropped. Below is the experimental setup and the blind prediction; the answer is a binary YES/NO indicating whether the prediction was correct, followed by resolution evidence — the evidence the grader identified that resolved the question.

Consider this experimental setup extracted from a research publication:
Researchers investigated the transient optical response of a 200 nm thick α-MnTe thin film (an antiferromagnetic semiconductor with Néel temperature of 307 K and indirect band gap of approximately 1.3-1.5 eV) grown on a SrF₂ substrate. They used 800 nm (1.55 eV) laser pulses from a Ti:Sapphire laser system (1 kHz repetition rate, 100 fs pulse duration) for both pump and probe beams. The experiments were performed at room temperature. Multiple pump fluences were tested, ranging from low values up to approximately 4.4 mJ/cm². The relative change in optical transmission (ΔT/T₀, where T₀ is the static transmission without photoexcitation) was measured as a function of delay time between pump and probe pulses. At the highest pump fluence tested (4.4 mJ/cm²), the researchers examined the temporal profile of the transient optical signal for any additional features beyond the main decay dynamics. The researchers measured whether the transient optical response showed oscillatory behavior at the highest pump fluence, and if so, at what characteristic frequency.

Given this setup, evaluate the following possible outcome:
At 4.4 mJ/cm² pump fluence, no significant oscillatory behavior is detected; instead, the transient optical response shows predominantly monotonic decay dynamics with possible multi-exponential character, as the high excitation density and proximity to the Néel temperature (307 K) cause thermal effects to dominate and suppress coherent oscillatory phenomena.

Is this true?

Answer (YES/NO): NO